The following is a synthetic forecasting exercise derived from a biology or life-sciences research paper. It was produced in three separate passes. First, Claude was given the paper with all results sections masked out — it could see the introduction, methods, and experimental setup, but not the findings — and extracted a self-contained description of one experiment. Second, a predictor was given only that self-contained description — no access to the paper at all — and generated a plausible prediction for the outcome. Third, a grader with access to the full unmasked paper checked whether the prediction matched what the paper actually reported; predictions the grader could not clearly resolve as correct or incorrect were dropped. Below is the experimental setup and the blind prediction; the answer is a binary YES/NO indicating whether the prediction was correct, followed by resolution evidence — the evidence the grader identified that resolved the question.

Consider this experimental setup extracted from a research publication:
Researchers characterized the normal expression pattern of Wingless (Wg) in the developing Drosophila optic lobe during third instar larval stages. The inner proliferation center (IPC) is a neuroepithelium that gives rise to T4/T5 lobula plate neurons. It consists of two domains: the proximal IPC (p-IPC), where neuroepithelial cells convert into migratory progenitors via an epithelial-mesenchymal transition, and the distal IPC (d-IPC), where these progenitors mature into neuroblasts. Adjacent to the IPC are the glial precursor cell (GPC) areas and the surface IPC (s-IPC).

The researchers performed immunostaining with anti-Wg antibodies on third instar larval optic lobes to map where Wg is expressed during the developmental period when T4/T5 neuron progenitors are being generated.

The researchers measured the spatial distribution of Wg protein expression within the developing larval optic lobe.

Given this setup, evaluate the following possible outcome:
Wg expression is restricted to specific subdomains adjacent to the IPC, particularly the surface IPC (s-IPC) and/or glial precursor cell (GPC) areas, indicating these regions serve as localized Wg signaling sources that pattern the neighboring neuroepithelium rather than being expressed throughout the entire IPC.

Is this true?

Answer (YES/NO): YES